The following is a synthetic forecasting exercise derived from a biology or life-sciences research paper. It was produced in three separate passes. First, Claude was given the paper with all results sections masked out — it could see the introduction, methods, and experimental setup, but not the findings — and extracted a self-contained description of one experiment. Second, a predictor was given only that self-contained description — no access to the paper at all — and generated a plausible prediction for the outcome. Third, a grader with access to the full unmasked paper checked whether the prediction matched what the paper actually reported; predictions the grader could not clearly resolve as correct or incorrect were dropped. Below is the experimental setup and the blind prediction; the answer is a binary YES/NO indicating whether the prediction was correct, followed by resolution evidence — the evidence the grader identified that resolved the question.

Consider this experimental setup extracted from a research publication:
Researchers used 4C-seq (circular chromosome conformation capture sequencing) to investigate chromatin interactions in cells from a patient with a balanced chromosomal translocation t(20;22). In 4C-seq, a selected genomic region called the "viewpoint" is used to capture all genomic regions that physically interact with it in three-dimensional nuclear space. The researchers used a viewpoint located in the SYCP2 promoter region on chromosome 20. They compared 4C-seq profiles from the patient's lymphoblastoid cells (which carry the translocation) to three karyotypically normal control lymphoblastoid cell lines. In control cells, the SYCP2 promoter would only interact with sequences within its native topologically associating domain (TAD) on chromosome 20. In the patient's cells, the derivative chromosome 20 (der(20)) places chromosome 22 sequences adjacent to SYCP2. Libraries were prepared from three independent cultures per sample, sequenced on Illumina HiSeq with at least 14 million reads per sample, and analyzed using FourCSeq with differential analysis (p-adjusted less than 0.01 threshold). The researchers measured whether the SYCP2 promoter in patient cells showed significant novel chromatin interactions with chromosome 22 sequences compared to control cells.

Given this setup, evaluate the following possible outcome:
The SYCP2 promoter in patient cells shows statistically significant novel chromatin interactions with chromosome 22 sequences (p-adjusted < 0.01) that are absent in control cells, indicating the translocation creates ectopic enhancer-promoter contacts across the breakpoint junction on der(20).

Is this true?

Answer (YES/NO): YES